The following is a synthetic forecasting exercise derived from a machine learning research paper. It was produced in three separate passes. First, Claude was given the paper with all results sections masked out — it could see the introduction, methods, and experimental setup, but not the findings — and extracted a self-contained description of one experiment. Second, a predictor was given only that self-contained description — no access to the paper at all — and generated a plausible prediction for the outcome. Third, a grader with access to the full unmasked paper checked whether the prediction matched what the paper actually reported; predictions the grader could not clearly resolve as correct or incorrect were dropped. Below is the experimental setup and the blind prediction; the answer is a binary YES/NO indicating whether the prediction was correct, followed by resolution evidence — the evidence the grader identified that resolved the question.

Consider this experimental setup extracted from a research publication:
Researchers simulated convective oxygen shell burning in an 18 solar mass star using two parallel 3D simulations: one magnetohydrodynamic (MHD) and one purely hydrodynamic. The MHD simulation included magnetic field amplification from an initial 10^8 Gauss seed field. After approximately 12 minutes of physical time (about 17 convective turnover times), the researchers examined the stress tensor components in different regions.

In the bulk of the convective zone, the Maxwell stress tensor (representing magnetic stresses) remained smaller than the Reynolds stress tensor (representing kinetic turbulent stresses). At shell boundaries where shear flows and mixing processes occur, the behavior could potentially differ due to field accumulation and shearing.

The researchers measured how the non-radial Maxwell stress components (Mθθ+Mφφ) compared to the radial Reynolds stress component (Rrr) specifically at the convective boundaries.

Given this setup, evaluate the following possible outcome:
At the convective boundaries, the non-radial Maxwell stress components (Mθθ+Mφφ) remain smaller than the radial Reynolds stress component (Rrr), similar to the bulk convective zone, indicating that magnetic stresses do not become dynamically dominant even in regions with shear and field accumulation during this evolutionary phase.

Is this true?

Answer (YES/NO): NO